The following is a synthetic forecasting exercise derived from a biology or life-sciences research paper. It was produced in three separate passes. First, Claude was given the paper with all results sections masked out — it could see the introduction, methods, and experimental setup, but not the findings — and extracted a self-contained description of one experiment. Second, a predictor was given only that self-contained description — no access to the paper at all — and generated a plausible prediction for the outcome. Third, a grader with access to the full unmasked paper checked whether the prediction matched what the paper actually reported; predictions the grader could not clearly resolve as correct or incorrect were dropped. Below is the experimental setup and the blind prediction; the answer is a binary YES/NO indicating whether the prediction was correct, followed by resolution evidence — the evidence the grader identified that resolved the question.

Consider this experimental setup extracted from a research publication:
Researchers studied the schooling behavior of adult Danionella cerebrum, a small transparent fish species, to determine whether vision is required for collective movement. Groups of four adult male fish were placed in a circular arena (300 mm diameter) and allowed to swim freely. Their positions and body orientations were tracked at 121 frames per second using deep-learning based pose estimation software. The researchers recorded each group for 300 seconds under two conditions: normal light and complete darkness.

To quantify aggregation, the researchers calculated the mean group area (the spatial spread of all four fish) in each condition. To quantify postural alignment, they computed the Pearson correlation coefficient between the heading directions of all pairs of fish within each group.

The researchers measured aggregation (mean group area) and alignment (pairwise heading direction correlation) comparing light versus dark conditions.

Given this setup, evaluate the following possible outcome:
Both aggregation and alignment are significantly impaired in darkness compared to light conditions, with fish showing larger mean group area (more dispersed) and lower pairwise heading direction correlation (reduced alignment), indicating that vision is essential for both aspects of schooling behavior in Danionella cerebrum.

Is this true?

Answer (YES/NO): YES